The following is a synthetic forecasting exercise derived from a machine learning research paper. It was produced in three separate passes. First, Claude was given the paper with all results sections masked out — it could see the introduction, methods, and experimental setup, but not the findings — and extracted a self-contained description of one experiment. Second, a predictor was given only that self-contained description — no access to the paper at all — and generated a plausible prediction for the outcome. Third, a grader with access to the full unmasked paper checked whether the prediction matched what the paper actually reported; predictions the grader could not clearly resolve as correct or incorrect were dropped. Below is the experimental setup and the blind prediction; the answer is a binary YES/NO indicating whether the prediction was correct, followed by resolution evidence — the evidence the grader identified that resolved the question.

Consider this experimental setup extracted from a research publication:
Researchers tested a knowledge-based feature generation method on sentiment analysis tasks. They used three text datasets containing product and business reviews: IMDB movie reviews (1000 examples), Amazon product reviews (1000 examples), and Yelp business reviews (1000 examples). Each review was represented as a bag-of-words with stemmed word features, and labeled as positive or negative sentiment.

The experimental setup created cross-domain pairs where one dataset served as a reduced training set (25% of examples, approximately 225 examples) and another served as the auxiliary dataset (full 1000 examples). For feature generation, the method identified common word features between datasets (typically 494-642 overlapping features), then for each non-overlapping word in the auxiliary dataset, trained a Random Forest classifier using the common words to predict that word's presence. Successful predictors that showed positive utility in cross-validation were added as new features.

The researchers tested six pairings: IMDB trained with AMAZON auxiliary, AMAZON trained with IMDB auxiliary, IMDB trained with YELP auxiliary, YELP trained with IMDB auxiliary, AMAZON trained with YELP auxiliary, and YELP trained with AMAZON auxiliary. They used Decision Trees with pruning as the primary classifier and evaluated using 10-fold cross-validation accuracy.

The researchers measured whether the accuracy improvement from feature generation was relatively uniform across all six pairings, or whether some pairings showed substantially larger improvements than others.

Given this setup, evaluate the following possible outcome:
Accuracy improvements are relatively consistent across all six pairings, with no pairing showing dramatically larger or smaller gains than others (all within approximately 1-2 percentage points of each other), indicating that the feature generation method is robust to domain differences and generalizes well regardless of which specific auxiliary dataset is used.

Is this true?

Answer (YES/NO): NO